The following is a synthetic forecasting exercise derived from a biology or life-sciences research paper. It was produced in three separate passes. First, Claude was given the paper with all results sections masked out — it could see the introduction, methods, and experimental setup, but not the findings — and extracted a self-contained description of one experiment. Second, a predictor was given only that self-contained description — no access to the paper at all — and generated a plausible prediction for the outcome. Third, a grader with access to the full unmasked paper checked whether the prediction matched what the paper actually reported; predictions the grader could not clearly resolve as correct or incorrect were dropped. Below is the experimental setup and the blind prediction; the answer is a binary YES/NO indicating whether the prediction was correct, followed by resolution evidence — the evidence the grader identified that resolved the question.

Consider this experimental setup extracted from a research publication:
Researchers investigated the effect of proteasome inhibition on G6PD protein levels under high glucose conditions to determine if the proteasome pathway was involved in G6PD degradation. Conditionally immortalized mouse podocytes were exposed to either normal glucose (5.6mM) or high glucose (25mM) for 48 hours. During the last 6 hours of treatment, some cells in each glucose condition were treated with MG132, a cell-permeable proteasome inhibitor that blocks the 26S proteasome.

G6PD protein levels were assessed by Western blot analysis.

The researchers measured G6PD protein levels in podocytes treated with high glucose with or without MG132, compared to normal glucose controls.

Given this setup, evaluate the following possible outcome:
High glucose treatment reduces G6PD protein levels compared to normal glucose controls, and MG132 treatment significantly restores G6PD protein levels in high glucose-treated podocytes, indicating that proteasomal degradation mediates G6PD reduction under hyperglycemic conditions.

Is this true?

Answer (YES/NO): YES